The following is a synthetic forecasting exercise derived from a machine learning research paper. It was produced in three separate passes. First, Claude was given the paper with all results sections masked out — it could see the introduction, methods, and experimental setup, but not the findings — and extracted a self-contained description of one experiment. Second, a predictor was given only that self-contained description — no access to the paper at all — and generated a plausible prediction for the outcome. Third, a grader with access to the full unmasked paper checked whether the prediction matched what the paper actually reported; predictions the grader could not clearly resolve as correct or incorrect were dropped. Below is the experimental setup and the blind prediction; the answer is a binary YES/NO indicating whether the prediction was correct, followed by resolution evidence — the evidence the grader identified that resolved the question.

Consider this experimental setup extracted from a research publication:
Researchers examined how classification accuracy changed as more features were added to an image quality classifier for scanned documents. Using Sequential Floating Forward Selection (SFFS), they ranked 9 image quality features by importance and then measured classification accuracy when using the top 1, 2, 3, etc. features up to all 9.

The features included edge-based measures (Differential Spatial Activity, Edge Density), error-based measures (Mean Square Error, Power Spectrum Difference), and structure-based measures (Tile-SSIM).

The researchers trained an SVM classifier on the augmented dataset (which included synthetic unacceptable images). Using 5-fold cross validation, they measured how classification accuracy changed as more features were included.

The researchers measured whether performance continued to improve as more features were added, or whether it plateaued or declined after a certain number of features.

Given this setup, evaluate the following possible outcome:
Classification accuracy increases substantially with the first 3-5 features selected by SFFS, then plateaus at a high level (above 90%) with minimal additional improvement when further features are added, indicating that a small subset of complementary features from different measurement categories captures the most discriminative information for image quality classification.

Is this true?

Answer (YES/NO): YES